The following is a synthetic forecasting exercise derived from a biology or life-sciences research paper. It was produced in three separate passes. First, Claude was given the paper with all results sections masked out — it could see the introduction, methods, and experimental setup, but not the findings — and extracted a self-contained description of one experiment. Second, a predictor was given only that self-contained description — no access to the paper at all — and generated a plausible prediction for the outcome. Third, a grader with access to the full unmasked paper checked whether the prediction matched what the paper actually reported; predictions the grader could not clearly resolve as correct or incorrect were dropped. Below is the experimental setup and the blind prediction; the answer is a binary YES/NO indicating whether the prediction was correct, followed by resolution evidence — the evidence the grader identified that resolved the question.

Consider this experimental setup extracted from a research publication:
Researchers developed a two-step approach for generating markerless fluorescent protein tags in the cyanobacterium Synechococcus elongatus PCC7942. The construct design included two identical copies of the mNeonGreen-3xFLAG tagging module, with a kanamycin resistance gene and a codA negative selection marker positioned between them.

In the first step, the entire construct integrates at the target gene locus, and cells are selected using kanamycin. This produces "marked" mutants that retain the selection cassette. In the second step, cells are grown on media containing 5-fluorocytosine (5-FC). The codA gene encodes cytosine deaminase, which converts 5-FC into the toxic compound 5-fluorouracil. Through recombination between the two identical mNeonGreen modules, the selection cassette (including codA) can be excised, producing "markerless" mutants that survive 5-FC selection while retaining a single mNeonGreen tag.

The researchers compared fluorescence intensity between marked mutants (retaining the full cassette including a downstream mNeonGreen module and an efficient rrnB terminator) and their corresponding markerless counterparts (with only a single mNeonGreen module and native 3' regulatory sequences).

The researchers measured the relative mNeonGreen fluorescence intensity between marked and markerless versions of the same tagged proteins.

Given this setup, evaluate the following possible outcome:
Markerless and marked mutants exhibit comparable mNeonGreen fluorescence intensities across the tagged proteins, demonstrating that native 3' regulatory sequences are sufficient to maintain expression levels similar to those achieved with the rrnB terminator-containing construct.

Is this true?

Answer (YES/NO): NO